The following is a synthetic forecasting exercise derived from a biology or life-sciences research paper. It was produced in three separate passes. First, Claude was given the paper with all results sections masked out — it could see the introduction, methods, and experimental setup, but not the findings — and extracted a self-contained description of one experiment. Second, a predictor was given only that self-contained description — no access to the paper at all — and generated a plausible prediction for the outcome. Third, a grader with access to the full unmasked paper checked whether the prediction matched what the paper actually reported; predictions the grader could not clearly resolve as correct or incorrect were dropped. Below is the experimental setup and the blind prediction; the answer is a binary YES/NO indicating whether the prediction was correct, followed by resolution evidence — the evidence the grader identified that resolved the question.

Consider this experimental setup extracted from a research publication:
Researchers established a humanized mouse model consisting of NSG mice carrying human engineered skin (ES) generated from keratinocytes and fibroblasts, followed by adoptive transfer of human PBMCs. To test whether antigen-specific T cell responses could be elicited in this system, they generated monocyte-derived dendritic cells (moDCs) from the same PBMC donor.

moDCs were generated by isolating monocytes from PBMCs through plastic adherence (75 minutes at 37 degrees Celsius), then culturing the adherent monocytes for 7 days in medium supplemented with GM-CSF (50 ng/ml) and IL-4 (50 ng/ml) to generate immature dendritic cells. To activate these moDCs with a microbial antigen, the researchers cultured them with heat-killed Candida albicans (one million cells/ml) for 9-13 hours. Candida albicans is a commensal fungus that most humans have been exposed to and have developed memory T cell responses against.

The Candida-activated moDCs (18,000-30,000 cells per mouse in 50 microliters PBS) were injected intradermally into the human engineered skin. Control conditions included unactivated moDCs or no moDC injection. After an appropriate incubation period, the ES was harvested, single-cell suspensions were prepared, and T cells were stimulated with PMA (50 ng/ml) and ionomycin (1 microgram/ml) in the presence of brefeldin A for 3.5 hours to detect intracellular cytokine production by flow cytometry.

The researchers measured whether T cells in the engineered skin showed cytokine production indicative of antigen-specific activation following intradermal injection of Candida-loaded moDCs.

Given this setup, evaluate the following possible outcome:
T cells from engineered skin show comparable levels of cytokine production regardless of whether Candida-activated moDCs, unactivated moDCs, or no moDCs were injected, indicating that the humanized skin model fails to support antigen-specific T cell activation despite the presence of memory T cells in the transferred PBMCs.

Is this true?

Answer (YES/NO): NO